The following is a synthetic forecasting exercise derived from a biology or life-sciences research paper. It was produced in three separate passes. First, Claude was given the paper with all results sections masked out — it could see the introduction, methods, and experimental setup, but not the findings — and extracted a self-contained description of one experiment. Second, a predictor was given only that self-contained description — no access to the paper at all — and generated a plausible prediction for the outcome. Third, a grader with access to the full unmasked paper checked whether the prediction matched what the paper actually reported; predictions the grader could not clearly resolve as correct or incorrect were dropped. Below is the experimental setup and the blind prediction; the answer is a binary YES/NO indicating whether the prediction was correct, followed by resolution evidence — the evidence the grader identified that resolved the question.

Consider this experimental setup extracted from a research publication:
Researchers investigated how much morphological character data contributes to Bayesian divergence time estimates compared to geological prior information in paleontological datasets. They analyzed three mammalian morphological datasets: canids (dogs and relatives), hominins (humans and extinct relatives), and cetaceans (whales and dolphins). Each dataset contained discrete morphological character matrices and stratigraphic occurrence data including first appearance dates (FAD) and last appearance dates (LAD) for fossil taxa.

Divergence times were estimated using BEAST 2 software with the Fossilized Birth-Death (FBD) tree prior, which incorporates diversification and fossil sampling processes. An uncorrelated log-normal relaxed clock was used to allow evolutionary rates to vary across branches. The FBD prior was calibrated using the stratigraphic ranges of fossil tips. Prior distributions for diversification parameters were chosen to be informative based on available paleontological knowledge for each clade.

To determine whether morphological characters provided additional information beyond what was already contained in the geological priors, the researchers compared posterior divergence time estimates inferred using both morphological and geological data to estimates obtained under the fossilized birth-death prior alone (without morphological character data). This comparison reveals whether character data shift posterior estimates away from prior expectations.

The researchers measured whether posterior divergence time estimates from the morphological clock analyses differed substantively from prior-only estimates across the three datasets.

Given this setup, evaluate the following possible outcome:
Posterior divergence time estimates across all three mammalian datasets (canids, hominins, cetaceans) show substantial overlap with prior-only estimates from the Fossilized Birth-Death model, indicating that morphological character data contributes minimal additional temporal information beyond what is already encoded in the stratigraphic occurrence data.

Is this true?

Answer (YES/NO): NO